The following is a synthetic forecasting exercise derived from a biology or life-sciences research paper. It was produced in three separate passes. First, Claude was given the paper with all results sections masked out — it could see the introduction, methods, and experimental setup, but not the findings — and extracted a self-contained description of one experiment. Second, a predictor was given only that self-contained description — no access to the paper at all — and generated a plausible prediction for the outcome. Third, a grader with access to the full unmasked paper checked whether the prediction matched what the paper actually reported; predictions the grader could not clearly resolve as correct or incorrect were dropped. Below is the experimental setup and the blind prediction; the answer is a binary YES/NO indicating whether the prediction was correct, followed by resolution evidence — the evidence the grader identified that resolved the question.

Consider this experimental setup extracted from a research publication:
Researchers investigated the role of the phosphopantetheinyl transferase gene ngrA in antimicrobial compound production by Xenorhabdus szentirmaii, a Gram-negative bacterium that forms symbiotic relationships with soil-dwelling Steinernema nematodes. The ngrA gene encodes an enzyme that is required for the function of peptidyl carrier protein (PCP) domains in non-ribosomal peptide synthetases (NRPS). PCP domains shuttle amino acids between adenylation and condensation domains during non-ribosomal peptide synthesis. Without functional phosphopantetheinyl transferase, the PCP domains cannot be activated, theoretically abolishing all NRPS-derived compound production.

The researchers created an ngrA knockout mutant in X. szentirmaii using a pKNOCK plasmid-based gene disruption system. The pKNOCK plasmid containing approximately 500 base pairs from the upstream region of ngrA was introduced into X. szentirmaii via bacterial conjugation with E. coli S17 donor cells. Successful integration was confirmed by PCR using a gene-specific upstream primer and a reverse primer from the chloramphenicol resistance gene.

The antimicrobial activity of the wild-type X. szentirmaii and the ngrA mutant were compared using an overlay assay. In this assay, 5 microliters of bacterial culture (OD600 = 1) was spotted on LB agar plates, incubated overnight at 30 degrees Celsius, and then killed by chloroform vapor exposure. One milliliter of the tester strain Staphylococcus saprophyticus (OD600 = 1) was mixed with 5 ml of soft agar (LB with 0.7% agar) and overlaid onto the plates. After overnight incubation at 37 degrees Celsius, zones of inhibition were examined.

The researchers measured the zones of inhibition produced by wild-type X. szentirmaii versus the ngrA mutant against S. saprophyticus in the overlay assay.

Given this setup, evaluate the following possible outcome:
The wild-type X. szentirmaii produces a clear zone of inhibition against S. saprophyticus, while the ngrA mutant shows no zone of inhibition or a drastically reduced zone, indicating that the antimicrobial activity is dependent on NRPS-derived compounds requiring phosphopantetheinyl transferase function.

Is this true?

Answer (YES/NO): YES